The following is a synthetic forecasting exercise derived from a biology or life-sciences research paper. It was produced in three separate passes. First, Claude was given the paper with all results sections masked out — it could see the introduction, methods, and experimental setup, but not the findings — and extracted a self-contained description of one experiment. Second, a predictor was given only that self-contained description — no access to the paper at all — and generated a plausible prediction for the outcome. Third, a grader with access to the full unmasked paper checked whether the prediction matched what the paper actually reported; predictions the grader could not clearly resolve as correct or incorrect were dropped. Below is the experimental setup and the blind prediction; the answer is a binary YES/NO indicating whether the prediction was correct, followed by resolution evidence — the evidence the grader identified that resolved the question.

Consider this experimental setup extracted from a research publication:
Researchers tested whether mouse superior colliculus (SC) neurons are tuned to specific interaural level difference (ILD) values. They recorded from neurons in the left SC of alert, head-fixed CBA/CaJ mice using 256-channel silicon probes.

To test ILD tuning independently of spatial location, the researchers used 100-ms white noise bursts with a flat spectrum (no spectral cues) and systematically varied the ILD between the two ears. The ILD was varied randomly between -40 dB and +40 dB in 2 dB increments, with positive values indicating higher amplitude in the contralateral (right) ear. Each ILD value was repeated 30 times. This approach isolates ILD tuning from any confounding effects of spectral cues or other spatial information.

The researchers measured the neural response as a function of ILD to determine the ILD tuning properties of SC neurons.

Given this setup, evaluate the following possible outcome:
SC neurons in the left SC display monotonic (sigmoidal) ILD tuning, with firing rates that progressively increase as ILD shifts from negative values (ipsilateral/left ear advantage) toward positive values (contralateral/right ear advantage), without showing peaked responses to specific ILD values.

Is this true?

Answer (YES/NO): YES